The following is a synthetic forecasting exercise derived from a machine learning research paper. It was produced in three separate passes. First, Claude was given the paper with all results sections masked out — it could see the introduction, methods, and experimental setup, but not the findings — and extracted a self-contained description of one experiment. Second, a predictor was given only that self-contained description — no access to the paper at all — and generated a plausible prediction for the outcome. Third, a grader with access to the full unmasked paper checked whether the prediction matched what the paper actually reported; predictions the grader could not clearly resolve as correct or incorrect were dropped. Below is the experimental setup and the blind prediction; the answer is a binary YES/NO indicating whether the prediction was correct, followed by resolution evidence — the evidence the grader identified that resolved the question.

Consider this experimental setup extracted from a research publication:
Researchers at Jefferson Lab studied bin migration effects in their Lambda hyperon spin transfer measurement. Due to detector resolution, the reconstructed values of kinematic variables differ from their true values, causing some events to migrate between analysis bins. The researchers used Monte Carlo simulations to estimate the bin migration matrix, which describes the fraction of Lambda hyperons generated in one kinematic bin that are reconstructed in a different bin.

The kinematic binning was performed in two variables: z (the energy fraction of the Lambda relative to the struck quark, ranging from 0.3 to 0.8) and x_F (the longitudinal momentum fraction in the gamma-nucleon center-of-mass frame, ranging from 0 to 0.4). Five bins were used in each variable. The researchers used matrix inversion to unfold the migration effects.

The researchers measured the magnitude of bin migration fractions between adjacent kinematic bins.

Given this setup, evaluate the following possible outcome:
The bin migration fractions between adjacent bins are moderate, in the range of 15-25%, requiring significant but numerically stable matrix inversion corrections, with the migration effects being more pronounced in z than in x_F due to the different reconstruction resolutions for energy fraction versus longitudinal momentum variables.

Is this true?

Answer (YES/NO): NO